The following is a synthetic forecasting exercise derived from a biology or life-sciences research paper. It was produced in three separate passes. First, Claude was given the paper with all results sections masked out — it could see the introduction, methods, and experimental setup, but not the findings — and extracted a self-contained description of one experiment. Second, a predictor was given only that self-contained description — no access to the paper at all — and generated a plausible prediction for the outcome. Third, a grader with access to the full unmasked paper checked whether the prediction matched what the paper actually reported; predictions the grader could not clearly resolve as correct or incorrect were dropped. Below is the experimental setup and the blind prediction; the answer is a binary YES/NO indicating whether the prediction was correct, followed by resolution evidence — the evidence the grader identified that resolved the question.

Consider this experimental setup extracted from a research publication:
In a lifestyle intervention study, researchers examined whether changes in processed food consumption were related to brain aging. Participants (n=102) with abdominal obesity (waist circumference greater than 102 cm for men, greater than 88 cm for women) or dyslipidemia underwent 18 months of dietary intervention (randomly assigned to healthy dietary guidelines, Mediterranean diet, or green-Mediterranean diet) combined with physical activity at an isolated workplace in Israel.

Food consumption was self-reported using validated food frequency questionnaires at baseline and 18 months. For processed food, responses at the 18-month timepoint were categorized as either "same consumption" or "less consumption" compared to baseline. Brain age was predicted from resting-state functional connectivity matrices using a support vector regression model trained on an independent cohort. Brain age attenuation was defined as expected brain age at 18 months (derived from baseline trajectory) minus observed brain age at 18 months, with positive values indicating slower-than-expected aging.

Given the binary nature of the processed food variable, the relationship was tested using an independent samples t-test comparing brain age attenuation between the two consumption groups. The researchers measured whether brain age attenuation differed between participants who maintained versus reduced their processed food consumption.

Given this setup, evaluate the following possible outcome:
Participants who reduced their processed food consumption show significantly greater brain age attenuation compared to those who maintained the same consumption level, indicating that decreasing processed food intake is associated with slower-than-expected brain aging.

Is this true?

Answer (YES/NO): YES